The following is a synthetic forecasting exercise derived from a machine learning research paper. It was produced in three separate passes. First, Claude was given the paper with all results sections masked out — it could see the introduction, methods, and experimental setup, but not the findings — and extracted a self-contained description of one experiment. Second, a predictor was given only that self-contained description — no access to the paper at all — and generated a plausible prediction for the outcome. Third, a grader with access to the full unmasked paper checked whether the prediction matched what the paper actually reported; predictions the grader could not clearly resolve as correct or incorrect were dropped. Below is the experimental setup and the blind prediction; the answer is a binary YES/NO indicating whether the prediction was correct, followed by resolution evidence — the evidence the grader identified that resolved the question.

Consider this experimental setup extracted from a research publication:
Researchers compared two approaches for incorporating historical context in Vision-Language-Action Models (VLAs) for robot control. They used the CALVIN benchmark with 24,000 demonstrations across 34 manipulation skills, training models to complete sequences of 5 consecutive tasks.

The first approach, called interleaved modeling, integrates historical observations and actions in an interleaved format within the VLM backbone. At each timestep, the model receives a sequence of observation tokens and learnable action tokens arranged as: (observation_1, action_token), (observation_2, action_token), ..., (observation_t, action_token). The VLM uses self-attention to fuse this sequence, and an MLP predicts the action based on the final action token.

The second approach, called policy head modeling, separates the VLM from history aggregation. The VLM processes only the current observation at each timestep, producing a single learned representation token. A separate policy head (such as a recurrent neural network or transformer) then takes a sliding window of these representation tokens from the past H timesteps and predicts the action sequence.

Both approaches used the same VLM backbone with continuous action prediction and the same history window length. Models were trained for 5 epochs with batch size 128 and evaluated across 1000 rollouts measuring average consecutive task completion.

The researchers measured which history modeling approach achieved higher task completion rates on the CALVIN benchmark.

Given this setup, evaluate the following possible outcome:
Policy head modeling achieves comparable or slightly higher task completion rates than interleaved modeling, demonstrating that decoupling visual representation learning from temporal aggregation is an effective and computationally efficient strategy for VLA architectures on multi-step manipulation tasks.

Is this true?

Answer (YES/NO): YES